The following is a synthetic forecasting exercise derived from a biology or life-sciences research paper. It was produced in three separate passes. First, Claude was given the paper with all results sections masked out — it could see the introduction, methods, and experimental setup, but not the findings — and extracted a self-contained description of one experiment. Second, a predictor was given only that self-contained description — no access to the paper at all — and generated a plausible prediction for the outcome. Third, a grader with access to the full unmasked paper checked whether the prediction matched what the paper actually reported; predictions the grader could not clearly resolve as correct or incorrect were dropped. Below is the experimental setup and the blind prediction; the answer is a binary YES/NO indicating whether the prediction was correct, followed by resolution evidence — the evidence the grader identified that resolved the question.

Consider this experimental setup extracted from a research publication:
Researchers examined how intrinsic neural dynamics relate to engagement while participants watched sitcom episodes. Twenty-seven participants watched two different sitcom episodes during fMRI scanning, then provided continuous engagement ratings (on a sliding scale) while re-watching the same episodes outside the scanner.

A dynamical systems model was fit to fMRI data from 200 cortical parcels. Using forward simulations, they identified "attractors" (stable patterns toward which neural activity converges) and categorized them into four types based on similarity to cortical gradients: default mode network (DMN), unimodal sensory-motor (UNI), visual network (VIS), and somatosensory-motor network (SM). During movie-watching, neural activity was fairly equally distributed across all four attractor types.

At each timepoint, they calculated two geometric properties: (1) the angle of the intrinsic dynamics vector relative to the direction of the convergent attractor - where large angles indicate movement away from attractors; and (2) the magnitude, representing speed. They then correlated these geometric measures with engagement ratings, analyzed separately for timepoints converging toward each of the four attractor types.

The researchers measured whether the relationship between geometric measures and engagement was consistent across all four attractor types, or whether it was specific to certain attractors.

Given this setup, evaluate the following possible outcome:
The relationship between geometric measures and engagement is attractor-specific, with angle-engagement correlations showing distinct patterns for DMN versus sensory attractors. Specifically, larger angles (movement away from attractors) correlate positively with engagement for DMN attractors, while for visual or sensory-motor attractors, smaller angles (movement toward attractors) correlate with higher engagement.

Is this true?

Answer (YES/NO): NO